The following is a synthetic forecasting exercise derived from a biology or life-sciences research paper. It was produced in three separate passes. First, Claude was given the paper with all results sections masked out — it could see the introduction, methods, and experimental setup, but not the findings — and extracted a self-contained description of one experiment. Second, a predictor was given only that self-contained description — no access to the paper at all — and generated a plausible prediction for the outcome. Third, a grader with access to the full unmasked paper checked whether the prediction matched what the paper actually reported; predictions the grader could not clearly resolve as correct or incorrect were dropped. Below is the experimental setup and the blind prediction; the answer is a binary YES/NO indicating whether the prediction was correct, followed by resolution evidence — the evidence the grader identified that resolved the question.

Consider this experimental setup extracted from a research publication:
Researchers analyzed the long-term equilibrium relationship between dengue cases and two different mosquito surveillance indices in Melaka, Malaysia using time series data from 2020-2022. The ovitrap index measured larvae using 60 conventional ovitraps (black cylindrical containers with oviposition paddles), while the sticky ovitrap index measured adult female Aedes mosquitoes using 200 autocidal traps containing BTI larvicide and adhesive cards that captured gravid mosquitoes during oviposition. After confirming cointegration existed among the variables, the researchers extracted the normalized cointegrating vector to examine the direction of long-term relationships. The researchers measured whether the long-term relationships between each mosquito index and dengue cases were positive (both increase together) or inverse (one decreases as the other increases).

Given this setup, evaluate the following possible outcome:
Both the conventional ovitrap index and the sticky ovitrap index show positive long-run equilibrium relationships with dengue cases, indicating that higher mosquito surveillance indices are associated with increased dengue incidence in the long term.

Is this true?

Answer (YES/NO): NO